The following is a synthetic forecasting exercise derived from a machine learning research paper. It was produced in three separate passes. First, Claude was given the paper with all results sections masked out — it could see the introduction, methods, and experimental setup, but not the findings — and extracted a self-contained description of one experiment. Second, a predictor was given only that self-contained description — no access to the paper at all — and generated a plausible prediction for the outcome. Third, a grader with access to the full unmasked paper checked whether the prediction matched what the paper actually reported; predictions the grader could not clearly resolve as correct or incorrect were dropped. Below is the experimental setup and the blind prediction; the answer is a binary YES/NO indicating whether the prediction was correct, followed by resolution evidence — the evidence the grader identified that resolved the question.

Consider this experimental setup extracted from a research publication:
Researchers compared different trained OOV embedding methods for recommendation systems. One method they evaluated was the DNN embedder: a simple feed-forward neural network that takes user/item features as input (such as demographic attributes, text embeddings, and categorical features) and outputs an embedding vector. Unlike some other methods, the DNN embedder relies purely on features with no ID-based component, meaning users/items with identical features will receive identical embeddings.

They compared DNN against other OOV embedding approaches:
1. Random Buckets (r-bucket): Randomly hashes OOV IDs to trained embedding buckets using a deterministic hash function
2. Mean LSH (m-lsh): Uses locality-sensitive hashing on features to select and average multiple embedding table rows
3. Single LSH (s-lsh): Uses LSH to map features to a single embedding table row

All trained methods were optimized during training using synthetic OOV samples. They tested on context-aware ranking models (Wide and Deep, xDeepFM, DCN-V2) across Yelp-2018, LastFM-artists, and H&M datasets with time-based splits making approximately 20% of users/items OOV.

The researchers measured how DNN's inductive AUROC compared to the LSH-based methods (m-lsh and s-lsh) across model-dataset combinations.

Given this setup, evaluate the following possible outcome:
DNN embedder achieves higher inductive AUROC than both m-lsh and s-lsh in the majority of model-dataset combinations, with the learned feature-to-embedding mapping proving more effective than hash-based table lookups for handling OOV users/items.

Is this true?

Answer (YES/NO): NO